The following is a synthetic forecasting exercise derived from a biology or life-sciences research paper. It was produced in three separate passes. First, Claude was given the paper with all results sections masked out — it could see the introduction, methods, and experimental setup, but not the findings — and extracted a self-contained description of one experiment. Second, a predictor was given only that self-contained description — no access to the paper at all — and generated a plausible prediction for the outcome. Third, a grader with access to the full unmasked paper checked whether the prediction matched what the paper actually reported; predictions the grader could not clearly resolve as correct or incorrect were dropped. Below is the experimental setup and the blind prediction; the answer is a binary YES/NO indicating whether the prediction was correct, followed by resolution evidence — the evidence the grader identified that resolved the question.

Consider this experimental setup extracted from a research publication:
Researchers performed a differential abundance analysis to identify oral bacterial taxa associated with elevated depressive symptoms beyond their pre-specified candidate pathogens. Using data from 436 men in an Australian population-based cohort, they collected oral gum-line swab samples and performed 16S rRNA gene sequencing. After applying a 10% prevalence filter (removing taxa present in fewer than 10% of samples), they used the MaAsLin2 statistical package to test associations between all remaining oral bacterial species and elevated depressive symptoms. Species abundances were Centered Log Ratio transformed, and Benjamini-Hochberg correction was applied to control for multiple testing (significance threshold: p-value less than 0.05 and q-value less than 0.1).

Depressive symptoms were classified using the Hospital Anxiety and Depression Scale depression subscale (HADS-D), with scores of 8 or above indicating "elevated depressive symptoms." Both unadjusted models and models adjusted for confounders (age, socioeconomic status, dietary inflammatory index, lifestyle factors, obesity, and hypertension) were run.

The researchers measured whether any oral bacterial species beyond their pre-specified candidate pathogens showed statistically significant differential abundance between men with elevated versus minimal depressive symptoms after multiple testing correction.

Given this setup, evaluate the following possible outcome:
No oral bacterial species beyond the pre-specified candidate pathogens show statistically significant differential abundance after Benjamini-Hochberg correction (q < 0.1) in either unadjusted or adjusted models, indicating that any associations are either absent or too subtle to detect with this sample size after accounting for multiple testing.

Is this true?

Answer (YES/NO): NO